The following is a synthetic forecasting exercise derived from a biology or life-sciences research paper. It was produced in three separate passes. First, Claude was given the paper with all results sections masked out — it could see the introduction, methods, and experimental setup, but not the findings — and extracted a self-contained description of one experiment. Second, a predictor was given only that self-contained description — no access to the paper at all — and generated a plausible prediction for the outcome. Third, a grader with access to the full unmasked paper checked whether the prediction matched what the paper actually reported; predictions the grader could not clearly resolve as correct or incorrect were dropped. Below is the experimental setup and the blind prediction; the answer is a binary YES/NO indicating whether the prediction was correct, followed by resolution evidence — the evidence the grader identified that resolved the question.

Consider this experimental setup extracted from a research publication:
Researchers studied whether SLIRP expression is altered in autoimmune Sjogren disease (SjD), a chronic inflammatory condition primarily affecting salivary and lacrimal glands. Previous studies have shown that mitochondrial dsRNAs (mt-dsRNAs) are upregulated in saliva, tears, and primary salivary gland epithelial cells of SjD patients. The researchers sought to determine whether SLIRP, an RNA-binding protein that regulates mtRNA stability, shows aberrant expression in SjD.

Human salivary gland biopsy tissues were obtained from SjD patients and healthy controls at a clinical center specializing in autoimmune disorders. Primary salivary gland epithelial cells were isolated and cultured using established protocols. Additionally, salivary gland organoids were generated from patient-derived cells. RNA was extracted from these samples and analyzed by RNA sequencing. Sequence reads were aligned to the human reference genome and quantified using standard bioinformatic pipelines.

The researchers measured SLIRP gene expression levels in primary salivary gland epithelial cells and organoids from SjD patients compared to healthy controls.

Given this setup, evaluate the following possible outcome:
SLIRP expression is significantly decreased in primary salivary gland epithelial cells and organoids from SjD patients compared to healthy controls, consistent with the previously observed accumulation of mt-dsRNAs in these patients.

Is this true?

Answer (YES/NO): NO